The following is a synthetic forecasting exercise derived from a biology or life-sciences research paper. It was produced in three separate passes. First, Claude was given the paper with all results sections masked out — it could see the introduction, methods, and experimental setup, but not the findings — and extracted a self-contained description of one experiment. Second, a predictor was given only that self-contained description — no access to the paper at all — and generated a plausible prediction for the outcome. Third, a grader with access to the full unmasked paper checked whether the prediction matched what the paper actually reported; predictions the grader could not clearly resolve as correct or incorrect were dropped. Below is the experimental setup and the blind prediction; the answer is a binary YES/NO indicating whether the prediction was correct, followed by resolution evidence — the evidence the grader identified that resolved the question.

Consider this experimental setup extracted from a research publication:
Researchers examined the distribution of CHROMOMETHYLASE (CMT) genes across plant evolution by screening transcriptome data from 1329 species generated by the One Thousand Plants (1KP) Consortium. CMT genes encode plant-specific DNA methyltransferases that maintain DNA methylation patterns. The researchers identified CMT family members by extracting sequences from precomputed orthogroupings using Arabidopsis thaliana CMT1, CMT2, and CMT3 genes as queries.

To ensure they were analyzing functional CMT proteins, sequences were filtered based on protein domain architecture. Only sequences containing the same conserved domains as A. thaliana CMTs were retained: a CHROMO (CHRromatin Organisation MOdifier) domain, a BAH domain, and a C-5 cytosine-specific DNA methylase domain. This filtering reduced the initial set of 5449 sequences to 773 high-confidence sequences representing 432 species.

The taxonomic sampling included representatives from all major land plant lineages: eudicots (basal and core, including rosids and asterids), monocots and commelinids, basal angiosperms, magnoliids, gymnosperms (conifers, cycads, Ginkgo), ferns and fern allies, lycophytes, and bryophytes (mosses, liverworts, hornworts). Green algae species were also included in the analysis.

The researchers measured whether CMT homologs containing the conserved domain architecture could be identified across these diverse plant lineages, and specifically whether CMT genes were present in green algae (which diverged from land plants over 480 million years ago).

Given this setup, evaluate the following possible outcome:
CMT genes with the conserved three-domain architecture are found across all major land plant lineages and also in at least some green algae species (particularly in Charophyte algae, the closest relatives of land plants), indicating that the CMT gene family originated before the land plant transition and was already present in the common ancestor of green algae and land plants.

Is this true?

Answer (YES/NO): YES